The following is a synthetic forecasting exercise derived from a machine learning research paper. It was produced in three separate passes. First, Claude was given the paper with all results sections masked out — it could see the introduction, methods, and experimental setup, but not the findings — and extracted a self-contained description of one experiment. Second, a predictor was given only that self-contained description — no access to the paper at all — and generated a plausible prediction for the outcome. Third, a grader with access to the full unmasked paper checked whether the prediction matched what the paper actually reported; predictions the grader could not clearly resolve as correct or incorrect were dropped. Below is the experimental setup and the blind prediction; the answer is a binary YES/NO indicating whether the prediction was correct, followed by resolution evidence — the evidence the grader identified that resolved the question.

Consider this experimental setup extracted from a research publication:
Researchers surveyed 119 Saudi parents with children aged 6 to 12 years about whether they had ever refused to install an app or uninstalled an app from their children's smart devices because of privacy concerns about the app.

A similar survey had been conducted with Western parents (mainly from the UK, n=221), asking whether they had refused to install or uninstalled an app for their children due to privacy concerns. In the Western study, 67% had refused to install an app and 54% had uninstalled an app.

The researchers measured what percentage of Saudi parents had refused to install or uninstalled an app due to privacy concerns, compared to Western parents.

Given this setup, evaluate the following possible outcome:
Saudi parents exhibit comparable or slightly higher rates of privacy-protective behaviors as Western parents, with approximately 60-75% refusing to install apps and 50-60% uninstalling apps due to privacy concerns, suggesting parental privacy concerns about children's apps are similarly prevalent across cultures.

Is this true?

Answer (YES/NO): NO